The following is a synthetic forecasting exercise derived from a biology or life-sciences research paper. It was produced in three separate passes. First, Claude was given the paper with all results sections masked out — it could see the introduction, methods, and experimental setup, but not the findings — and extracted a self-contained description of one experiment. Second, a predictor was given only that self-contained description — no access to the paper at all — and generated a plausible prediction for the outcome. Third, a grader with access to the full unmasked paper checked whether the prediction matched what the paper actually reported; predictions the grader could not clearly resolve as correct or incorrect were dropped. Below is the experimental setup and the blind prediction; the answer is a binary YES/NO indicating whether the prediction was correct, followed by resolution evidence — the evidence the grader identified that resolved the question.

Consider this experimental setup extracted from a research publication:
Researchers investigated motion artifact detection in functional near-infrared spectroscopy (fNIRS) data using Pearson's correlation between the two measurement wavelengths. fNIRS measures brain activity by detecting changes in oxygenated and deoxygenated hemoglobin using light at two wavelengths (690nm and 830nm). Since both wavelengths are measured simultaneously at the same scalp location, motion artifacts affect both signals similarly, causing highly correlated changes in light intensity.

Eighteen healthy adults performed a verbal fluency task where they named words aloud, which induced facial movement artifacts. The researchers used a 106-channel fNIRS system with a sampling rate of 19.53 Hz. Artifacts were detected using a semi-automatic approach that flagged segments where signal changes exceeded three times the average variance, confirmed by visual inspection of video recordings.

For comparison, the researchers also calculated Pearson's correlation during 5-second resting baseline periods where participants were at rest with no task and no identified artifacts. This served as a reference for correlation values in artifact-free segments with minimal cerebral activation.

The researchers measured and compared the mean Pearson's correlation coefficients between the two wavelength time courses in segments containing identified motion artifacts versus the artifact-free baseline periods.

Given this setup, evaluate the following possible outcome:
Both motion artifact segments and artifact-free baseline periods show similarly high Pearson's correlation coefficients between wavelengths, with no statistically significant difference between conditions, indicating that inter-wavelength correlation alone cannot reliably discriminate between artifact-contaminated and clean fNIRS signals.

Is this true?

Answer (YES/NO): NO